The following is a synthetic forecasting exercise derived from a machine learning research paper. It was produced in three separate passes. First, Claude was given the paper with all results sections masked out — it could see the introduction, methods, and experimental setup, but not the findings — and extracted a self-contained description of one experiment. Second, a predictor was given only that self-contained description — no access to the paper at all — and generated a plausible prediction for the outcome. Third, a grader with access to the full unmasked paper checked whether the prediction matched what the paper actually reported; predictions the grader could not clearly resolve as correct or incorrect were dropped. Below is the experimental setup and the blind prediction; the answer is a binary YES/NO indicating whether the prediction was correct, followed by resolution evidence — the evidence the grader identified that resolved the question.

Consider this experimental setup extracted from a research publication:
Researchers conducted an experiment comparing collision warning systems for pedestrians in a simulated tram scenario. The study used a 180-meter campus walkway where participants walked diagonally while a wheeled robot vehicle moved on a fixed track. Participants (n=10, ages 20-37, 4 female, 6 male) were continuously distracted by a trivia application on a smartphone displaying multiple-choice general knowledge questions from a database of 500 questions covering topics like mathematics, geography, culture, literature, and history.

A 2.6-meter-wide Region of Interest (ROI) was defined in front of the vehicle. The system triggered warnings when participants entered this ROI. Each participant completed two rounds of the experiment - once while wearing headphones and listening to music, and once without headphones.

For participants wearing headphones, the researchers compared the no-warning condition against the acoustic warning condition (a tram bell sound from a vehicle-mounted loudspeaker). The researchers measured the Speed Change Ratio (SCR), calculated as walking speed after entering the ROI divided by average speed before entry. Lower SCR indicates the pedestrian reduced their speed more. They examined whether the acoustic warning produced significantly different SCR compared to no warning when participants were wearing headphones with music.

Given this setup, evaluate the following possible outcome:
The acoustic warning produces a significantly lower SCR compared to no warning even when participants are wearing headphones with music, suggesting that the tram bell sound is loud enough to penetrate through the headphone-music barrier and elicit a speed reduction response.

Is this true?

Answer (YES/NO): YES